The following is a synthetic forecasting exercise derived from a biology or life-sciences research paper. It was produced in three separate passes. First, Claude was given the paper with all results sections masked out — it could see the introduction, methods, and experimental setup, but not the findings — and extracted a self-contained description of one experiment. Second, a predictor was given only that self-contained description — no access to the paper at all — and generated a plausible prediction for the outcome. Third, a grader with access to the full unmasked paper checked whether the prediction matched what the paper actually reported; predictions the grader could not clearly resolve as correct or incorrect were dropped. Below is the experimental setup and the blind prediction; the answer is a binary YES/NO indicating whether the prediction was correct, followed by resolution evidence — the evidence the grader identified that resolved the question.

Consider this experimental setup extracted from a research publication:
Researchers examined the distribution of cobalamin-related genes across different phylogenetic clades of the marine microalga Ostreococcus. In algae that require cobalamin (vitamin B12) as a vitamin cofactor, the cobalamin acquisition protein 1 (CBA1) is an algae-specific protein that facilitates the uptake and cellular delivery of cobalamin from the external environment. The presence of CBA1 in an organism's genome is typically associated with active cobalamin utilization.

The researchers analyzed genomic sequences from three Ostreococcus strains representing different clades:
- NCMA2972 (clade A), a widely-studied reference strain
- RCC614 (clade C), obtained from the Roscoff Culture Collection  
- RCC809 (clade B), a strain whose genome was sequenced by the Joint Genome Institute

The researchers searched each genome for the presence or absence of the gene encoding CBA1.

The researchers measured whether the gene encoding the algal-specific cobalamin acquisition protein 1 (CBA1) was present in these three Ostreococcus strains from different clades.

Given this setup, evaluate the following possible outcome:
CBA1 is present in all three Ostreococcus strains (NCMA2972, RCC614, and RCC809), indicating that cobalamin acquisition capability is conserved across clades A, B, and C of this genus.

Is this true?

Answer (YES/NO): NO